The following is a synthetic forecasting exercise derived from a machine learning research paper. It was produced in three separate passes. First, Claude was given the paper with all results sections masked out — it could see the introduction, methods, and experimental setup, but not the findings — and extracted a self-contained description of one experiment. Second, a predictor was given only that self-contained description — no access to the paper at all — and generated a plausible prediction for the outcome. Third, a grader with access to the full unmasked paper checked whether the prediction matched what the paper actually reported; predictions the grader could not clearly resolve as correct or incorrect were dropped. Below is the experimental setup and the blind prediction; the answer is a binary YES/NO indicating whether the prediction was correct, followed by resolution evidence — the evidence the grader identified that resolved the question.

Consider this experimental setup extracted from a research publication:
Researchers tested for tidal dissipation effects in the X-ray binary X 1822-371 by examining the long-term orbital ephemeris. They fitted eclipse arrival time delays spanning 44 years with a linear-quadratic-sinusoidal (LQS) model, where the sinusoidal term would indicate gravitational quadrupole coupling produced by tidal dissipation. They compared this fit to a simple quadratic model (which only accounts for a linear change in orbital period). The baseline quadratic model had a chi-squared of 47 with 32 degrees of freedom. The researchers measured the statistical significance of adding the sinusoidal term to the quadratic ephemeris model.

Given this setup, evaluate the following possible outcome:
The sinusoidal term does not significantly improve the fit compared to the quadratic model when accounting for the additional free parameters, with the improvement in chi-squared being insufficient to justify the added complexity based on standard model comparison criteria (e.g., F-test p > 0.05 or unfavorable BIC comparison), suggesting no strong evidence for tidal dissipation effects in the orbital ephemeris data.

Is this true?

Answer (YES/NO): YES